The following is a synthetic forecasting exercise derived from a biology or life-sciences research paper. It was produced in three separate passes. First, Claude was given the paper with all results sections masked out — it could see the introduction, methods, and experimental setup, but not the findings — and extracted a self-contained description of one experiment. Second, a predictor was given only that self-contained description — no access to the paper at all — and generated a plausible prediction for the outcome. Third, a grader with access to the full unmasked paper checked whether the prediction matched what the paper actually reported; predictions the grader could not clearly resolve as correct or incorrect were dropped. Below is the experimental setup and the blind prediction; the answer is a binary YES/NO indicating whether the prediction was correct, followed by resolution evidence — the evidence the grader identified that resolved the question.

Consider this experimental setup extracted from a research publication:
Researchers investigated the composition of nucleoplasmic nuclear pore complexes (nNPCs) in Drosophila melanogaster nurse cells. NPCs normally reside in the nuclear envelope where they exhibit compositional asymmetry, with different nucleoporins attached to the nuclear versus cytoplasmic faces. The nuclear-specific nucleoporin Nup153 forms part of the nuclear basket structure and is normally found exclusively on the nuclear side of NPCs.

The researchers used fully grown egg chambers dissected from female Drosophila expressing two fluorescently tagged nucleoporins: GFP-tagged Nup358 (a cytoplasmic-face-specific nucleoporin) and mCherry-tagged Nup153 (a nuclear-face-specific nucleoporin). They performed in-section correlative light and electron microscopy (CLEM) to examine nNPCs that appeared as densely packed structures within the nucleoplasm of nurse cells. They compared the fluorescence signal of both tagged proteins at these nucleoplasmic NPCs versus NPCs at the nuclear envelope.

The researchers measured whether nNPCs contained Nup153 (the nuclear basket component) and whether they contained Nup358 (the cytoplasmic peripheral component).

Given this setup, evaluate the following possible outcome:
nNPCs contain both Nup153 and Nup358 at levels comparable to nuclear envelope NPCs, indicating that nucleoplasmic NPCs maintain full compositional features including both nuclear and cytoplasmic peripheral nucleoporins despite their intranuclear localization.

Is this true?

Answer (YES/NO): NO